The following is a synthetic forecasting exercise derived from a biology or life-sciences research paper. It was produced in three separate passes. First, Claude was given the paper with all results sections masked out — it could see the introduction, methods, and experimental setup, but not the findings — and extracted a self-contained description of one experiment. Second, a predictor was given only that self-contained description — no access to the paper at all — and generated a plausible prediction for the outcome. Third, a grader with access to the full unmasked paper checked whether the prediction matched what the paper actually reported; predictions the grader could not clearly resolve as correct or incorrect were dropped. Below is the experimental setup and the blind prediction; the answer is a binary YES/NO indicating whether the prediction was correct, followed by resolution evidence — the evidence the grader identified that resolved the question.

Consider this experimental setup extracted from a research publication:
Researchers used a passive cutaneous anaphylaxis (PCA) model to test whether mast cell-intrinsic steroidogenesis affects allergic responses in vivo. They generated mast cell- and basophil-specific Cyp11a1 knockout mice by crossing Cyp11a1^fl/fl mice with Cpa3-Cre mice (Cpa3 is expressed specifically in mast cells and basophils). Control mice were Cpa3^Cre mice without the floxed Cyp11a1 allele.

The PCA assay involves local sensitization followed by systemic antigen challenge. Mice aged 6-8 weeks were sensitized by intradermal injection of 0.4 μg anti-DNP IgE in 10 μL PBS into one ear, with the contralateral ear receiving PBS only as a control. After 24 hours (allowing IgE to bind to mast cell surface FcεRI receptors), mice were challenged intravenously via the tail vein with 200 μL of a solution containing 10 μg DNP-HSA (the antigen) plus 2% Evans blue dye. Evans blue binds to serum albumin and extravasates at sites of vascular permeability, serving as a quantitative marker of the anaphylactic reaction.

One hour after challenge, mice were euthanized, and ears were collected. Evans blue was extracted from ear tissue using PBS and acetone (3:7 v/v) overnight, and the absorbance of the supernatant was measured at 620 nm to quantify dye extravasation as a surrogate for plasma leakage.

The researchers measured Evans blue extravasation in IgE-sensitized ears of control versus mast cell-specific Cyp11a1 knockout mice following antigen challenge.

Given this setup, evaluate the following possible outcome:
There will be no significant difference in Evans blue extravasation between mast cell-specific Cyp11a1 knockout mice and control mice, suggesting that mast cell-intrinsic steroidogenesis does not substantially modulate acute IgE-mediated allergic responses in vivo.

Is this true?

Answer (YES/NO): NO